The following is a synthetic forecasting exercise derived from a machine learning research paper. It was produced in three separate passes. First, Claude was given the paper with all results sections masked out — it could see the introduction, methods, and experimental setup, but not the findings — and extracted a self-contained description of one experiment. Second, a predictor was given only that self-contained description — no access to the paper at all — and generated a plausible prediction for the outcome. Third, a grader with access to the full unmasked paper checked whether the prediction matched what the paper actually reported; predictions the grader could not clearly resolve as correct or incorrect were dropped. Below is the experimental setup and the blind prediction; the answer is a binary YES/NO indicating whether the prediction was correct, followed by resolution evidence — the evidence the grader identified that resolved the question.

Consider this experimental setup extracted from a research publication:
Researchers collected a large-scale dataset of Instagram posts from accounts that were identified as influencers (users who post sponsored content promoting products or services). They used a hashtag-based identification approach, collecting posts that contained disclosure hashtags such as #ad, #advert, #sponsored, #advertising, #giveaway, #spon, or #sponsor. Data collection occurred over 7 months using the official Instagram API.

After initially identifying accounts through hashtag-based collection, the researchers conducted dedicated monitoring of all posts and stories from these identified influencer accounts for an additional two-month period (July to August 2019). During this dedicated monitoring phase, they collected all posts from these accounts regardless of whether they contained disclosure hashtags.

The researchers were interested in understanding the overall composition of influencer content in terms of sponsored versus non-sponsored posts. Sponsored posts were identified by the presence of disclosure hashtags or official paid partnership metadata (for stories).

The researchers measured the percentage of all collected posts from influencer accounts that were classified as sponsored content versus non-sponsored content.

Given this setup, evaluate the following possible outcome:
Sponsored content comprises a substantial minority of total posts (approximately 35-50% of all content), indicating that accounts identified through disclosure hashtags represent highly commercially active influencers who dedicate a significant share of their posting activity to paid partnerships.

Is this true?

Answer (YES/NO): NO